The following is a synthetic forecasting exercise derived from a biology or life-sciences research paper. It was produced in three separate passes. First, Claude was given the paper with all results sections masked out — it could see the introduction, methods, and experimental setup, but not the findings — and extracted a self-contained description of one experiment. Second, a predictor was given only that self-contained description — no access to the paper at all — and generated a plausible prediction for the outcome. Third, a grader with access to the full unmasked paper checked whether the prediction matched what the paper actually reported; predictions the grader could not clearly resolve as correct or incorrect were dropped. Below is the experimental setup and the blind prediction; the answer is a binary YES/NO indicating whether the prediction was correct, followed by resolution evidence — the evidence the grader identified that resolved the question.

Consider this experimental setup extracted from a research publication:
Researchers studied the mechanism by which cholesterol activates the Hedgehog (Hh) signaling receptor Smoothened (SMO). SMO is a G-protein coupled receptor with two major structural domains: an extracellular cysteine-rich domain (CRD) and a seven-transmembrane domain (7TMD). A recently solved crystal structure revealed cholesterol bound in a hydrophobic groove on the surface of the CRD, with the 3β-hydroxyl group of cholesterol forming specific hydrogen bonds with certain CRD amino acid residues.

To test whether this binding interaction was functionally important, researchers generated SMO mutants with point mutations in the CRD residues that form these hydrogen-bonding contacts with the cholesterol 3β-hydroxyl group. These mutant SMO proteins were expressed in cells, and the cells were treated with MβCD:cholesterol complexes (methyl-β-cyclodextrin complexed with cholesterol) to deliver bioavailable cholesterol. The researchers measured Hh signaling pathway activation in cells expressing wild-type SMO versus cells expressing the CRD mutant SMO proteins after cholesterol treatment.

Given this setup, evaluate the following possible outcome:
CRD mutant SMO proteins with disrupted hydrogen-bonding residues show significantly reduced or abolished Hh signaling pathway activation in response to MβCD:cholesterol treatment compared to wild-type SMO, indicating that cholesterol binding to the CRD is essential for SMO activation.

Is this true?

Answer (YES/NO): YES